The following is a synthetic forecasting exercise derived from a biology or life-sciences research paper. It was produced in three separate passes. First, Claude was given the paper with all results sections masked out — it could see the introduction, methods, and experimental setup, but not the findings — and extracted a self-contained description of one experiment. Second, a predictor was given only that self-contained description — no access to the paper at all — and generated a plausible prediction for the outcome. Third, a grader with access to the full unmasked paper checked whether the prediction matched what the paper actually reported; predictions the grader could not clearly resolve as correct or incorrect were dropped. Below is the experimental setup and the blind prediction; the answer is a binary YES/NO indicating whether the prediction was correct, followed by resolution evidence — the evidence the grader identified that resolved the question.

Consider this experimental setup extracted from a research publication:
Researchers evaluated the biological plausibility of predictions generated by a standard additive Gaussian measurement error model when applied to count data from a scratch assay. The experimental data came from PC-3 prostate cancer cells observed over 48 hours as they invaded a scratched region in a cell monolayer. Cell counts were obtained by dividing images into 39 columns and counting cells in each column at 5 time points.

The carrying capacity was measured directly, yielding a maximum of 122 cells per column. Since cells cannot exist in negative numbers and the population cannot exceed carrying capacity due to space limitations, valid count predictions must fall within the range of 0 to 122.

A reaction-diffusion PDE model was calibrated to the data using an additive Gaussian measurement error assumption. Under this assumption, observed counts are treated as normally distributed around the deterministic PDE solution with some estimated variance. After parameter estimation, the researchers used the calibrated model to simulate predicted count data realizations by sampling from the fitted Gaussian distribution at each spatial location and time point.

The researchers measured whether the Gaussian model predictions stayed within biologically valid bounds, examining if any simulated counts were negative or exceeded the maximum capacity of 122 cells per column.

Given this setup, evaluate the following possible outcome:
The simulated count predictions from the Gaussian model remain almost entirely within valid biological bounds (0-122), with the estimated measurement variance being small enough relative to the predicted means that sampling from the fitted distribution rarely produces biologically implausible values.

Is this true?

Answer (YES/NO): NO